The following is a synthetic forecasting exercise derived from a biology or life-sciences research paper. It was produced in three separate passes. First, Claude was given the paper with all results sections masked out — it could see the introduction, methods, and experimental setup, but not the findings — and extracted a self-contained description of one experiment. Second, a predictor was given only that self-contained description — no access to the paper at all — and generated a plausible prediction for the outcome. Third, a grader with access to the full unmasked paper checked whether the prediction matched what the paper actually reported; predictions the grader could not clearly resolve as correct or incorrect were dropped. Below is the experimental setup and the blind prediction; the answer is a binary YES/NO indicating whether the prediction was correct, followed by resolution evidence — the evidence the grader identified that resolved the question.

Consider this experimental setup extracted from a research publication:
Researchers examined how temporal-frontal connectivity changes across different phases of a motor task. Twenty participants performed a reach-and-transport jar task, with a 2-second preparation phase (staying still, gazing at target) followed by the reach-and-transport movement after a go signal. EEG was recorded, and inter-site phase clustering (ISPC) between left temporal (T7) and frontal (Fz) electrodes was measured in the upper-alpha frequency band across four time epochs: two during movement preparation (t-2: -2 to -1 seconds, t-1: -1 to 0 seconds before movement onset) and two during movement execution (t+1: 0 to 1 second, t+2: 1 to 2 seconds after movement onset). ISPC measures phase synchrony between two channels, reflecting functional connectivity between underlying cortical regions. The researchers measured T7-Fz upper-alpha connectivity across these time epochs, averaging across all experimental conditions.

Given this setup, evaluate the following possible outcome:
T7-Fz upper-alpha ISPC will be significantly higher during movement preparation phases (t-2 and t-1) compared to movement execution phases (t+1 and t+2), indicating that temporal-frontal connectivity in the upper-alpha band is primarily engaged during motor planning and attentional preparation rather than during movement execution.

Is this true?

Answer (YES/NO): NO